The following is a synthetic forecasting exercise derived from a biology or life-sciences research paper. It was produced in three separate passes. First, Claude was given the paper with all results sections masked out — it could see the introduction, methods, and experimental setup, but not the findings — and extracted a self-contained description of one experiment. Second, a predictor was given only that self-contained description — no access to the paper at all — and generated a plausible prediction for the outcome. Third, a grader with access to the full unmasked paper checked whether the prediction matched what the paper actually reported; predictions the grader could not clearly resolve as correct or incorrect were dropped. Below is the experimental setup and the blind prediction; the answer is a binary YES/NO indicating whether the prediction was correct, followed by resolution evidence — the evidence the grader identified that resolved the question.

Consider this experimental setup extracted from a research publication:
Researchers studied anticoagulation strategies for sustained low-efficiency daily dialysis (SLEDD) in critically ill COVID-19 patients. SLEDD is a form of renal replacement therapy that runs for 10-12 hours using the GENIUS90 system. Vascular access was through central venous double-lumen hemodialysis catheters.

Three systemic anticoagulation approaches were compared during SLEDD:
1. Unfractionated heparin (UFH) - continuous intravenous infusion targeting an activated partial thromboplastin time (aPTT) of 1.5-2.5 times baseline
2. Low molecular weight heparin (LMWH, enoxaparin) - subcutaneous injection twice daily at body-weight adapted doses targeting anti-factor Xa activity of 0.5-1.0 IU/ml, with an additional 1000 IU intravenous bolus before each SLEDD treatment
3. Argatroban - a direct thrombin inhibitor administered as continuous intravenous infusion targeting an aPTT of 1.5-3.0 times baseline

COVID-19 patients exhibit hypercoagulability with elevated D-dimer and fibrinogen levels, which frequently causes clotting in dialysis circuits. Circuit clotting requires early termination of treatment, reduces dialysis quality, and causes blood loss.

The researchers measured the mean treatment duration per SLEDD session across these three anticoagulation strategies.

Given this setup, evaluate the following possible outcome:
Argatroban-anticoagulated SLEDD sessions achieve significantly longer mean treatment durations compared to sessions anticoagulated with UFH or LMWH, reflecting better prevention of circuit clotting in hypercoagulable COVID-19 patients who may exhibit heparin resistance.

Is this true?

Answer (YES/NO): NO